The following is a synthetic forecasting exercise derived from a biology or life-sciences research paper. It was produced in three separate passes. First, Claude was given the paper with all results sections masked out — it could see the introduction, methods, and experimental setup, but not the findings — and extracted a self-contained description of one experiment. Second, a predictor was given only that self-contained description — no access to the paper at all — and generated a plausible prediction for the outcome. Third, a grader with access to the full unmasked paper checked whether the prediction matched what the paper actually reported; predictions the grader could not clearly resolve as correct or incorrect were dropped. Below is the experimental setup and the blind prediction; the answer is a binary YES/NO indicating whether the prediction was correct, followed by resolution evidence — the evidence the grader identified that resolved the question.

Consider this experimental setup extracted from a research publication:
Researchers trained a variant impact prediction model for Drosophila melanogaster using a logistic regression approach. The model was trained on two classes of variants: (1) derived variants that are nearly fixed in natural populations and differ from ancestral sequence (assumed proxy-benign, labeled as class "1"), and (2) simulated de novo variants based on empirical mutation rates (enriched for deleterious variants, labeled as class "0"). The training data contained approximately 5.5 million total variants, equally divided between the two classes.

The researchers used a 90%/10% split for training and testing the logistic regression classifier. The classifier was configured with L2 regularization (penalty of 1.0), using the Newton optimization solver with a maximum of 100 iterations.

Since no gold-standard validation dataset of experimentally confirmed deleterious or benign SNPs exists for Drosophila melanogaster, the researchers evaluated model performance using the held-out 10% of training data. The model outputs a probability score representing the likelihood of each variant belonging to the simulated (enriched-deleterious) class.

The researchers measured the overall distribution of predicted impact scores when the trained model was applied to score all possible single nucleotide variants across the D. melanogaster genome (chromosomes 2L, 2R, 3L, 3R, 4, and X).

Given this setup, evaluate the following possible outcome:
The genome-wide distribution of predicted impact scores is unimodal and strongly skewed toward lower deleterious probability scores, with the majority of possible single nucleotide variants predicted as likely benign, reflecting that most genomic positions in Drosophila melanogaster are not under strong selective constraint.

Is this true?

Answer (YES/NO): NO